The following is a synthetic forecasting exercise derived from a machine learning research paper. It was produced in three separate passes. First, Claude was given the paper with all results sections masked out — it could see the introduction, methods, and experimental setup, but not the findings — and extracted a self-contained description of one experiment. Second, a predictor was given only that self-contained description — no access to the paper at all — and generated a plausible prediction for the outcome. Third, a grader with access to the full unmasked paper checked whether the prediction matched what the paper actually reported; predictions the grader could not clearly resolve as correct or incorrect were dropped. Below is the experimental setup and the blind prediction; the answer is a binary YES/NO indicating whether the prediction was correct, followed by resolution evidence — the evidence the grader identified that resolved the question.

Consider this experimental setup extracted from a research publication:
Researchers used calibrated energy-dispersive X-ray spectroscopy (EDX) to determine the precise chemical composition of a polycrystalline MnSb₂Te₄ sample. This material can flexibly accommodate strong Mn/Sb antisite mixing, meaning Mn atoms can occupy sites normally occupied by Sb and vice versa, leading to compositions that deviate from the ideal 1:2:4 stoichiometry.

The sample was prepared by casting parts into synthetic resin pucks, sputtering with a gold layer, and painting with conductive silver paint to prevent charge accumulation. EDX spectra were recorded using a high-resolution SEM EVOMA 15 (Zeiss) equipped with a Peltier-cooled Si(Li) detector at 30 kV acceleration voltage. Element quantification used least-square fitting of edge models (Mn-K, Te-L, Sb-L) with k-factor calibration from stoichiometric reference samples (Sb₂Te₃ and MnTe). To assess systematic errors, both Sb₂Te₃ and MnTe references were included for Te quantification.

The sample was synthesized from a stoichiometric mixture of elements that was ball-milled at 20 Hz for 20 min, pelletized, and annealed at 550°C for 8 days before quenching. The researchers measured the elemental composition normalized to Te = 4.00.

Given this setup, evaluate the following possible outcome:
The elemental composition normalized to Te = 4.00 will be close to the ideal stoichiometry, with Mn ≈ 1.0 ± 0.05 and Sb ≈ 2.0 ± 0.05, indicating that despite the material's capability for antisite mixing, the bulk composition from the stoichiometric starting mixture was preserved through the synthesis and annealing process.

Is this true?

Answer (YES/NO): NO